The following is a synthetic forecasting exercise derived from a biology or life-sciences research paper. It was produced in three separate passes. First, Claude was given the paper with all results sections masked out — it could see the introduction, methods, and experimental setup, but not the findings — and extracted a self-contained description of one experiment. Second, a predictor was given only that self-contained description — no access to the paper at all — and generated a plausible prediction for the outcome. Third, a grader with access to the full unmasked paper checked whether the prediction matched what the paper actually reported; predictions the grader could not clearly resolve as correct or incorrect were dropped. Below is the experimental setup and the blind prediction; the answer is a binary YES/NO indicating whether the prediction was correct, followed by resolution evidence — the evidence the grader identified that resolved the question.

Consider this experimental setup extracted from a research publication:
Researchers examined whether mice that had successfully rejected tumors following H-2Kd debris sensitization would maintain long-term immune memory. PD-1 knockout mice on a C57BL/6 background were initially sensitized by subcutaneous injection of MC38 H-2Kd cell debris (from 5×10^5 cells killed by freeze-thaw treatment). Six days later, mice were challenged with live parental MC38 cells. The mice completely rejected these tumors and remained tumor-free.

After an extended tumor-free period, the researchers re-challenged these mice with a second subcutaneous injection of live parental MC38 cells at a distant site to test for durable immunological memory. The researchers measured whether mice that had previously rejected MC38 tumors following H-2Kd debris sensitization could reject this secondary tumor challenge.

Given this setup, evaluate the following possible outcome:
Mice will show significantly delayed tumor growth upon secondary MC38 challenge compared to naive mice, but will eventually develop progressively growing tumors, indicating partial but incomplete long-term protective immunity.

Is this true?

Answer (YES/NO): NO